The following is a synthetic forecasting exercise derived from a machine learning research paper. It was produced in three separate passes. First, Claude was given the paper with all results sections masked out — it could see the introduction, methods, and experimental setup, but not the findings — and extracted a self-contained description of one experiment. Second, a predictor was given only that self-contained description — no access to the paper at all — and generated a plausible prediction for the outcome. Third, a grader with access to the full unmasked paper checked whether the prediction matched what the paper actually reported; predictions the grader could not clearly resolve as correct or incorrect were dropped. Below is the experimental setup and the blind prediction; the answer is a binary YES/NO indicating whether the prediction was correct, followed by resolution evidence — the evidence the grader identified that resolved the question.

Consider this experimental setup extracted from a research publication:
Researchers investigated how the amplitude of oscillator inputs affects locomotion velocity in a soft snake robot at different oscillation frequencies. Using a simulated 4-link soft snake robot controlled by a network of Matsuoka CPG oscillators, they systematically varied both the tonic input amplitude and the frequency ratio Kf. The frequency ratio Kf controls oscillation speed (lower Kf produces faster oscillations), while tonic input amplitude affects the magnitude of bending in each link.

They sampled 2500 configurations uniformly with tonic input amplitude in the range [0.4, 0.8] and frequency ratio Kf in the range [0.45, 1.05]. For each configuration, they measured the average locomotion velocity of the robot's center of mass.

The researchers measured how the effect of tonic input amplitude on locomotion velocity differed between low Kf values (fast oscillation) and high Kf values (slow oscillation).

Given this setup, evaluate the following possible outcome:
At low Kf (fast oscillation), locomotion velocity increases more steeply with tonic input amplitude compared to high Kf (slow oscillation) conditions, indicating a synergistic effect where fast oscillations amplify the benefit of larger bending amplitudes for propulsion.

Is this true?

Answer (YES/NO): NO